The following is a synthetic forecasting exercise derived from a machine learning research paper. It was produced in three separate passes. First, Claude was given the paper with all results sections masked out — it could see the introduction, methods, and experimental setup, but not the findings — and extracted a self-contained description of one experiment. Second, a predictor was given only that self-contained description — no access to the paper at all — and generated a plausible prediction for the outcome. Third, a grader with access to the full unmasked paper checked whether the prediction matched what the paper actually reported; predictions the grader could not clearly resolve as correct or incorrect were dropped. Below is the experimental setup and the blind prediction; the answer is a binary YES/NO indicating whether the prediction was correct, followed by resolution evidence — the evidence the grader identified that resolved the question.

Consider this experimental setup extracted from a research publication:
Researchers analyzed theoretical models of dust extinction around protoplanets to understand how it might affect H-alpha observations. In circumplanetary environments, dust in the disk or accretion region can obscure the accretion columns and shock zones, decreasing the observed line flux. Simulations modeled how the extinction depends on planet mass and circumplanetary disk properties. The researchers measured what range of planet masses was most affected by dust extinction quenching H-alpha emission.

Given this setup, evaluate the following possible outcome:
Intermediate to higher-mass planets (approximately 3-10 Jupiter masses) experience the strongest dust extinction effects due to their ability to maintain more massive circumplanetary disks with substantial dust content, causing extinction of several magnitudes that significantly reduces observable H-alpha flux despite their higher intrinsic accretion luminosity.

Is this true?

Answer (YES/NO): NO